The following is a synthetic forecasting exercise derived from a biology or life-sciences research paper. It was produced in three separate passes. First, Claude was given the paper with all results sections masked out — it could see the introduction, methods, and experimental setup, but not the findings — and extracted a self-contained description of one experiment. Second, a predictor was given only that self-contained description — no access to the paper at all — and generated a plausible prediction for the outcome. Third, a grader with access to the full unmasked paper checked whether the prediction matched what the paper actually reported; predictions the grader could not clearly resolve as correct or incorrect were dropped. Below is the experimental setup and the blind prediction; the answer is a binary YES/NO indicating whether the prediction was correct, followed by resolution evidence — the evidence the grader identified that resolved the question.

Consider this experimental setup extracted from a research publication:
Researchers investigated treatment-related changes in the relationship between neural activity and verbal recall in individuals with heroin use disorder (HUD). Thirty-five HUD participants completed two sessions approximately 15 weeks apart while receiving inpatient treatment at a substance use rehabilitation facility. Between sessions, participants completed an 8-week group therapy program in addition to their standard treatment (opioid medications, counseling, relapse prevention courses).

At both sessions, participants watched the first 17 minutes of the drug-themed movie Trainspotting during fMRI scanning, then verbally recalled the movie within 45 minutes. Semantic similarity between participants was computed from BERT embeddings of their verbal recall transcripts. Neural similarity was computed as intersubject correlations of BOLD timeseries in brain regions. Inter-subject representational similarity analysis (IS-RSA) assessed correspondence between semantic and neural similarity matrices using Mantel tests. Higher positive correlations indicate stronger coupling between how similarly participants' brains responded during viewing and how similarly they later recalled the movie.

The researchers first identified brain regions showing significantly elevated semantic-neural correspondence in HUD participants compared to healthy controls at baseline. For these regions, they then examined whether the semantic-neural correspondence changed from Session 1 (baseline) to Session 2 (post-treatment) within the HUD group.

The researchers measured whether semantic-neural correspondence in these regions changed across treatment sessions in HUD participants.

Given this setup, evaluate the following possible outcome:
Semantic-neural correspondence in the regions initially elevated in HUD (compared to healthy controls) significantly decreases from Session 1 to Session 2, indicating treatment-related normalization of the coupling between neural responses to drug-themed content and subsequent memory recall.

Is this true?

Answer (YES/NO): NO